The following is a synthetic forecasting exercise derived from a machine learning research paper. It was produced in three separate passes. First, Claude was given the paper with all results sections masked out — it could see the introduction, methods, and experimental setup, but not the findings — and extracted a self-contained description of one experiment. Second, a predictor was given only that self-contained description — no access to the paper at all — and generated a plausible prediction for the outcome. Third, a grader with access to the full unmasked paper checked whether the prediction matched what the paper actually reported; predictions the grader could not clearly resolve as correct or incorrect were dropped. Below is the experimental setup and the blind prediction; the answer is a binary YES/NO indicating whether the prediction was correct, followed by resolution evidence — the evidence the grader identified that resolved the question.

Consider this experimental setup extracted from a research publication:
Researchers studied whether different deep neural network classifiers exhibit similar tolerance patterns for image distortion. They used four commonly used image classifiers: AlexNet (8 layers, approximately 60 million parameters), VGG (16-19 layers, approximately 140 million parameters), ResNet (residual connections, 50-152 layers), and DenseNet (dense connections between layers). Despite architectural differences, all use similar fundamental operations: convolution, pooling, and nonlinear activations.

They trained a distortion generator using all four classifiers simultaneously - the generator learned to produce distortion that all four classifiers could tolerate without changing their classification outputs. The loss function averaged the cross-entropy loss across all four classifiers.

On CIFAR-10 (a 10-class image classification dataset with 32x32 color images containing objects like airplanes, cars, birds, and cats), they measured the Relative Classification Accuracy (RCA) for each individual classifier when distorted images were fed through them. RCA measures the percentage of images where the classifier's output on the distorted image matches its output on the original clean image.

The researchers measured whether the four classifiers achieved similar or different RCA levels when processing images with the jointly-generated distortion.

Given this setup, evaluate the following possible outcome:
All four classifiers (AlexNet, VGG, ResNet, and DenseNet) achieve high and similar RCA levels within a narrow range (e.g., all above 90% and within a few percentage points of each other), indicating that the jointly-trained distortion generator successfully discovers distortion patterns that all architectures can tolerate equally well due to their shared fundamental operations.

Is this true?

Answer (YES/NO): YES